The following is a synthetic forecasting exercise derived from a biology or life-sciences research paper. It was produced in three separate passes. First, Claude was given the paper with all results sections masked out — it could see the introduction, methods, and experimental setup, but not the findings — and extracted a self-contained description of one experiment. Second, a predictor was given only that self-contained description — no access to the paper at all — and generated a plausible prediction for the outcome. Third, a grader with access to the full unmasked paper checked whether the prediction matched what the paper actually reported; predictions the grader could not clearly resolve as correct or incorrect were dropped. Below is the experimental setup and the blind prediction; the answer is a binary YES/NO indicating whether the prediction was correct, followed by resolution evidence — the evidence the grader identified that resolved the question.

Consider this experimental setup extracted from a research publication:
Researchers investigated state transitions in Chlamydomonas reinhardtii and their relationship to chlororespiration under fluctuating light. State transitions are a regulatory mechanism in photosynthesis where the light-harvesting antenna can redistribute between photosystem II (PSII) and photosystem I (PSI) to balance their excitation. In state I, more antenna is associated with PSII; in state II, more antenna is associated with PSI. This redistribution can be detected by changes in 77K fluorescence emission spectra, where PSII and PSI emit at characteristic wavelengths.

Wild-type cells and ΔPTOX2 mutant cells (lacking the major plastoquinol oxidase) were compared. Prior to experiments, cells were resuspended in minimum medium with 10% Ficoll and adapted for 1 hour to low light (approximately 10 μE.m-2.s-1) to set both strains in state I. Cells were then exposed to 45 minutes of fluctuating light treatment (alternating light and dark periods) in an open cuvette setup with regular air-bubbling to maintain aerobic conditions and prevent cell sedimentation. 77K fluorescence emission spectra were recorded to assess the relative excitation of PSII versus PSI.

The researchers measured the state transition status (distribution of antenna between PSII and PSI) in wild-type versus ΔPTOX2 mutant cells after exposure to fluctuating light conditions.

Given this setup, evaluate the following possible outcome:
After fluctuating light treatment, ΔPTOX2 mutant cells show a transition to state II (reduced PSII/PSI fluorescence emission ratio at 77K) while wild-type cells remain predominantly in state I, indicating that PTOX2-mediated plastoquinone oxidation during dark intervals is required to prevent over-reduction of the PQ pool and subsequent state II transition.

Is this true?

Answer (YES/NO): NO